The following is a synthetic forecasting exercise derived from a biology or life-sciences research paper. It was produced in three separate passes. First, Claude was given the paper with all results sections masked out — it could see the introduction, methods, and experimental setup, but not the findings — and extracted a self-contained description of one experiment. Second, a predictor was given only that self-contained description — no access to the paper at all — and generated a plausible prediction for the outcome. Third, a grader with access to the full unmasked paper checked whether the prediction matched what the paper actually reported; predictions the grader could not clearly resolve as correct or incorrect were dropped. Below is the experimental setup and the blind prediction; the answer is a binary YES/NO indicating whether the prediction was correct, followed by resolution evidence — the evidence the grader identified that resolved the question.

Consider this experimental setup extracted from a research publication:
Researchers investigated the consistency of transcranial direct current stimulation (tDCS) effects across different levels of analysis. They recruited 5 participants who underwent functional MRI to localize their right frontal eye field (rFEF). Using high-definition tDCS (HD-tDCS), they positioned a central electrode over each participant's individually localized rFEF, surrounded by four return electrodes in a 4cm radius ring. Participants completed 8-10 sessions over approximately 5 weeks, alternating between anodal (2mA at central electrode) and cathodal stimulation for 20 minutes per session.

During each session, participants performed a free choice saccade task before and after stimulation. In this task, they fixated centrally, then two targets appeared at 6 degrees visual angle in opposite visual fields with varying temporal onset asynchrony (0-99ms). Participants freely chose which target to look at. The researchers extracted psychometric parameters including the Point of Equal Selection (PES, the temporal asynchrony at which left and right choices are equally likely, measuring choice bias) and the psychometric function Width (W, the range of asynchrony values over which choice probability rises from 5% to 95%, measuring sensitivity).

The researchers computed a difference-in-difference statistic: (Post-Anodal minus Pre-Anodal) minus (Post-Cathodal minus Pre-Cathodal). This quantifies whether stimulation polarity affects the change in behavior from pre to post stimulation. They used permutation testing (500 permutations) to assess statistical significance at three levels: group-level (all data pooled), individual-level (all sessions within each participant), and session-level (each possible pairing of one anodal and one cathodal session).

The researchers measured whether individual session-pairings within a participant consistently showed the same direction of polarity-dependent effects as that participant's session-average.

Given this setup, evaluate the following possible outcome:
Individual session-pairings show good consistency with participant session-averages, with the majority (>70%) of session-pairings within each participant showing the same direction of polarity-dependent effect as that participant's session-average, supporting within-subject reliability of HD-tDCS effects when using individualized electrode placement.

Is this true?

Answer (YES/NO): NO